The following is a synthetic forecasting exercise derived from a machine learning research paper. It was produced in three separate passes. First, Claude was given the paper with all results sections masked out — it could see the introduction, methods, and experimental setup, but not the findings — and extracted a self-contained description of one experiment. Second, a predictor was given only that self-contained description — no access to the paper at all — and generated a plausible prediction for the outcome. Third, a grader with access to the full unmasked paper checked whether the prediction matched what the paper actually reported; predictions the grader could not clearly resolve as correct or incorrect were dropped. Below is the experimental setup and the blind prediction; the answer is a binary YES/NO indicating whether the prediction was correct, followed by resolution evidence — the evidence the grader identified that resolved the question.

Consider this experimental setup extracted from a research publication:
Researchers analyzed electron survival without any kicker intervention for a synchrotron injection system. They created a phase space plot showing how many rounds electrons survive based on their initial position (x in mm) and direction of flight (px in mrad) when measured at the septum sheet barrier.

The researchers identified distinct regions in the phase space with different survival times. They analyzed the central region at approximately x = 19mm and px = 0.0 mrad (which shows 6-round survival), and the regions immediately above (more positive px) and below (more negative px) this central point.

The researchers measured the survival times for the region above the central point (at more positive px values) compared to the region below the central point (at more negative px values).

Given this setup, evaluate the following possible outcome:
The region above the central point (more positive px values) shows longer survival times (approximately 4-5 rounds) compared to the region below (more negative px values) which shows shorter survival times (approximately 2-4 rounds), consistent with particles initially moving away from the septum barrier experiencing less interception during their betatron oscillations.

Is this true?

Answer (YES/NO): NO